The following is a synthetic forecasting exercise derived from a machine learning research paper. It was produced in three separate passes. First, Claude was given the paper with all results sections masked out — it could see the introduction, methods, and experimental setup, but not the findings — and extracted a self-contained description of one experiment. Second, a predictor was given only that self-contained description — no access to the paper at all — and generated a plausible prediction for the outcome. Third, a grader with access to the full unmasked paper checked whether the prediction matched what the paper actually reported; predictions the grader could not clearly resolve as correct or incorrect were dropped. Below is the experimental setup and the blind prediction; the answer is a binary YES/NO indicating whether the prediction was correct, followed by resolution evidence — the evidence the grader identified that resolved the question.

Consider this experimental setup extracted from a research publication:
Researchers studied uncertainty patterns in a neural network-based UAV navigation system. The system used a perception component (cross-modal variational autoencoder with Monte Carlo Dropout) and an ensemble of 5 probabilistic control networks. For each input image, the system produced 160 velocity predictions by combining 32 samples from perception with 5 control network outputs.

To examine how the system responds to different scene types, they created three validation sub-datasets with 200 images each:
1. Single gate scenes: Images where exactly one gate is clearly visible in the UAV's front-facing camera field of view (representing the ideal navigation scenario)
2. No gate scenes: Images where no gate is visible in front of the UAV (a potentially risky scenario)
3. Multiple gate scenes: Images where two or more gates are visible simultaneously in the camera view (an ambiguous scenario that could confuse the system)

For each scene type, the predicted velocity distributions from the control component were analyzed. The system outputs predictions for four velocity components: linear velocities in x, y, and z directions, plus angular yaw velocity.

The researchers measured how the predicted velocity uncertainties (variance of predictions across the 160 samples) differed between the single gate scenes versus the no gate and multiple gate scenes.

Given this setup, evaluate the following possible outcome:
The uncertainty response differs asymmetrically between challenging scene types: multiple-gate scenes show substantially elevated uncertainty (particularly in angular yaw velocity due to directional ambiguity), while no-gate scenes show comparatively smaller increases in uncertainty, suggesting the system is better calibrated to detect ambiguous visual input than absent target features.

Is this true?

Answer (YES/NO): NO